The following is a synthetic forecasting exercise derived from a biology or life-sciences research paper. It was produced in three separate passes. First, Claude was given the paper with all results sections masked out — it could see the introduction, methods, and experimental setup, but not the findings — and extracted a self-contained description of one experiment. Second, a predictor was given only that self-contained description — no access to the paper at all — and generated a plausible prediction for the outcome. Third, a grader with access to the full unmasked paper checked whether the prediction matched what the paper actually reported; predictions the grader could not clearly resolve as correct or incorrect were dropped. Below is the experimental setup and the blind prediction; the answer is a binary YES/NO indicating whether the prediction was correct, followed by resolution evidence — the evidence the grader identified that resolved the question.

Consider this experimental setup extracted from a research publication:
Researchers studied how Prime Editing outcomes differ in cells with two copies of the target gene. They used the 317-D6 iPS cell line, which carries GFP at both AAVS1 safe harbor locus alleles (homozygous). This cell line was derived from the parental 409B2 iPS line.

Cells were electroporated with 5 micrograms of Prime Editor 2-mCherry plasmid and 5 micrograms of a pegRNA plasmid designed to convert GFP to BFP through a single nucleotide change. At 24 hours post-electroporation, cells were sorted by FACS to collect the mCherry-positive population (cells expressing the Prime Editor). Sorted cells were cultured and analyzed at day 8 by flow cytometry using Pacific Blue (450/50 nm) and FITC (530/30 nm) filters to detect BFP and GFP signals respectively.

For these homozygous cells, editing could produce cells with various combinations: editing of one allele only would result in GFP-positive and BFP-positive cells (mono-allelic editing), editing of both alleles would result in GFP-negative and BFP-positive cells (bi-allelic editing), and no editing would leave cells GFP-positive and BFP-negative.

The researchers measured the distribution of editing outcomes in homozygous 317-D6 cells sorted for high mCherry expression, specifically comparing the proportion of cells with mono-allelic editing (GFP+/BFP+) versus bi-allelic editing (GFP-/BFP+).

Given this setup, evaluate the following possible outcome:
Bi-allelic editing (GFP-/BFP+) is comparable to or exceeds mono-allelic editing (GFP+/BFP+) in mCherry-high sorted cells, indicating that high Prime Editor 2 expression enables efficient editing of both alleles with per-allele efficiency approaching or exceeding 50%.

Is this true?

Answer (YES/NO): YES